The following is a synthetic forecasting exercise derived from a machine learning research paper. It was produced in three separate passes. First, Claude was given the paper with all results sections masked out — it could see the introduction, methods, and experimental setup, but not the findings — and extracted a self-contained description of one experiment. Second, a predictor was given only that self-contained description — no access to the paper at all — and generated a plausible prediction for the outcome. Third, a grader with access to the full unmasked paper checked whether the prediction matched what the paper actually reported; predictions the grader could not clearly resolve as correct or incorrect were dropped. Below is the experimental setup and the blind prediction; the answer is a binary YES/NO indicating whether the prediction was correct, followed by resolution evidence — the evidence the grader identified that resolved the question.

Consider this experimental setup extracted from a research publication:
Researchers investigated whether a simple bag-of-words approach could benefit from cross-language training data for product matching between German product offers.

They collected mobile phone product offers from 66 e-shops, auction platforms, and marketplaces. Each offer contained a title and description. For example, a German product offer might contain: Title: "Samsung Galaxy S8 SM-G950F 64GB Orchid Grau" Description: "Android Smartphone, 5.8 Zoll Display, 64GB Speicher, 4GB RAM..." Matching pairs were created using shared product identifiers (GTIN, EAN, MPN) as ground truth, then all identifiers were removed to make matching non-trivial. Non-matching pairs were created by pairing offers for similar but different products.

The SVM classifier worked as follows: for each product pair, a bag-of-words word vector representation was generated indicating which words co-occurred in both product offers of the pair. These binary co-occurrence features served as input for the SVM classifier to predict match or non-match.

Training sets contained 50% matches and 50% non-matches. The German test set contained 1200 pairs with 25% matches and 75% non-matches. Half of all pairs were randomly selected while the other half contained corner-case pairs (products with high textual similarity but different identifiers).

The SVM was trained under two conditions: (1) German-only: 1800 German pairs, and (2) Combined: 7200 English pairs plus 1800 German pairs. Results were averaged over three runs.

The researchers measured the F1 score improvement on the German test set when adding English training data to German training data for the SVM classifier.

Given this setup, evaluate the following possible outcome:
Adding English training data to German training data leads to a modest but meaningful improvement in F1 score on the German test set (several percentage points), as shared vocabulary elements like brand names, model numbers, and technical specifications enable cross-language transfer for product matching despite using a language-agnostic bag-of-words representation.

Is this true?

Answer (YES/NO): NO